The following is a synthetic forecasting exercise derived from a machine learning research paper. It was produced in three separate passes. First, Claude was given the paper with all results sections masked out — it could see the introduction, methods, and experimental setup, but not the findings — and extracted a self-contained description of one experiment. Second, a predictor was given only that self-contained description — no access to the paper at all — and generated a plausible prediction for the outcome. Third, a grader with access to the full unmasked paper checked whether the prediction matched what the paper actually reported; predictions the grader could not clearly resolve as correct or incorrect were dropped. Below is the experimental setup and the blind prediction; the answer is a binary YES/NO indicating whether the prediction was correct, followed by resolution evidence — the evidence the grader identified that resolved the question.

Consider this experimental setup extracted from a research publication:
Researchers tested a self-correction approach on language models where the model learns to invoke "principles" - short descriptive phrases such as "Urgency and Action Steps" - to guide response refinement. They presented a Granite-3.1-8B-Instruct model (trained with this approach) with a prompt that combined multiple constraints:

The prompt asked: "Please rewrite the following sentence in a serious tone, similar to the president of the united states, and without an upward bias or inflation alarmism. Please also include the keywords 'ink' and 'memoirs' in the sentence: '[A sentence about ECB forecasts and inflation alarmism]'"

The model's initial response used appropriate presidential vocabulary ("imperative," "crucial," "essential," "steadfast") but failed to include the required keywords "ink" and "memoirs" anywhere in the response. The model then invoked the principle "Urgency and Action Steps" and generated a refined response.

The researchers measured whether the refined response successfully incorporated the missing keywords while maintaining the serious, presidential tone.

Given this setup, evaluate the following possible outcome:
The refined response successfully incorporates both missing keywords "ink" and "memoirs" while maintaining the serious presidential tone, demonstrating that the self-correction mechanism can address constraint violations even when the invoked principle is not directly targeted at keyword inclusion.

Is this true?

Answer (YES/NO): YES